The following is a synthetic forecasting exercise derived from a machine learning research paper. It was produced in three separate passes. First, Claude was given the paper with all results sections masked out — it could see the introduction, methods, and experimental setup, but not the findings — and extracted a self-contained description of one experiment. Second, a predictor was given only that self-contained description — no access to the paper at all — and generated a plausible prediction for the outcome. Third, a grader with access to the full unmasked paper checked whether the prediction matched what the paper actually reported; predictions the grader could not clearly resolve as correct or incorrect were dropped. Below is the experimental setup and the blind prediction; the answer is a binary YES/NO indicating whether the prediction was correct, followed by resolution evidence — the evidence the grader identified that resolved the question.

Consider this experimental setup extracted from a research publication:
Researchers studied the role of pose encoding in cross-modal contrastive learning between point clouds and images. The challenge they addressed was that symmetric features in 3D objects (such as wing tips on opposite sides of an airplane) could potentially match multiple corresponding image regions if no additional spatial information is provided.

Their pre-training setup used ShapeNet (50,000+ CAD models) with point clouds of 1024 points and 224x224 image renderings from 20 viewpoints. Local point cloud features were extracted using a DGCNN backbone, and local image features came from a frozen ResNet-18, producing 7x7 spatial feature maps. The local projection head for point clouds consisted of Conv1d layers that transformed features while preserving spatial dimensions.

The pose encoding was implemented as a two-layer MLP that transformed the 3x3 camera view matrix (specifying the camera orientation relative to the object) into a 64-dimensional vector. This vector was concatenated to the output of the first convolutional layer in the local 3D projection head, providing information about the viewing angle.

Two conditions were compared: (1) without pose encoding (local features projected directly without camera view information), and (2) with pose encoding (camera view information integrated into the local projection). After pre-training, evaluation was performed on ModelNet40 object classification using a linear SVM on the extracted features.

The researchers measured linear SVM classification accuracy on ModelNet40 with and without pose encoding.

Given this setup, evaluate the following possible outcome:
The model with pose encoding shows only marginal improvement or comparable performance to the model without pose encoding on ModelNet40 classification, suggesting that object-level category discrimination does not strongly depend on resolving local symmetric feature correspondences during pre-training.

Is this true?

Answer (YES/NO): NO